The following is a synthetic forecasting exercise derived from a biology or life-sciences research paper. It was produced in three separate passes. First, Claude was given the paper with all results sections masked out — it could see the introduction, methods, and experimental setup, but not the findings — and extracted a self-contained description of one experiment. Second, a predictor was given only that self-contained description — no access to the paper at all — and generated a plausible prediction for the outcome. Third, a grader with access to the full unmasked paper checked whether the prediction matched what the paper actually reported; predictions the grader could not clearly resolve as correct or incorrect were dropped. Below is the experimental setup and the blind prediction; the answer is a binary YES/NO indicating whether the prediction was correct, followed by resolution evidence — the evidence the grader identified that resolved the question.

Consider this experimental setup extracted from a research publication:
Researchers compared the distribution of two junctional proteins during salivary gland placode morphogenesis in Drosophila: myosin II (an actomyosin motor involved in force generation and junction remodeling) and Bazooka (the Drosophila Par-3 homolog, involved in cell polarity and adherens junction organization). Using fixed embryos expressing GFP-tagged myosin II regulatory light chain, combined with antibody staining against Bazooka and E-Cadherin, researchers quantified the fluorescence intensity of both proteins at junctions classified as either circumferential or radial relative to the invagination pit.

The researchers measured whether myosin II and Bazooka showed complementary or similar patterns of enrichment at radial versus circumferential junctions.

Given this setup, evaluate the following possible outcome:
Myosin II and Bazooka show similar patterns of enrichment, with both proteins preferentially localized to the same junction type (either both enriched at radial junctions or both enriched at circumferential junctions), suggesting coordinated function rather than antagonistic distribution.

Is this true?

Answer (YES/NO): NO